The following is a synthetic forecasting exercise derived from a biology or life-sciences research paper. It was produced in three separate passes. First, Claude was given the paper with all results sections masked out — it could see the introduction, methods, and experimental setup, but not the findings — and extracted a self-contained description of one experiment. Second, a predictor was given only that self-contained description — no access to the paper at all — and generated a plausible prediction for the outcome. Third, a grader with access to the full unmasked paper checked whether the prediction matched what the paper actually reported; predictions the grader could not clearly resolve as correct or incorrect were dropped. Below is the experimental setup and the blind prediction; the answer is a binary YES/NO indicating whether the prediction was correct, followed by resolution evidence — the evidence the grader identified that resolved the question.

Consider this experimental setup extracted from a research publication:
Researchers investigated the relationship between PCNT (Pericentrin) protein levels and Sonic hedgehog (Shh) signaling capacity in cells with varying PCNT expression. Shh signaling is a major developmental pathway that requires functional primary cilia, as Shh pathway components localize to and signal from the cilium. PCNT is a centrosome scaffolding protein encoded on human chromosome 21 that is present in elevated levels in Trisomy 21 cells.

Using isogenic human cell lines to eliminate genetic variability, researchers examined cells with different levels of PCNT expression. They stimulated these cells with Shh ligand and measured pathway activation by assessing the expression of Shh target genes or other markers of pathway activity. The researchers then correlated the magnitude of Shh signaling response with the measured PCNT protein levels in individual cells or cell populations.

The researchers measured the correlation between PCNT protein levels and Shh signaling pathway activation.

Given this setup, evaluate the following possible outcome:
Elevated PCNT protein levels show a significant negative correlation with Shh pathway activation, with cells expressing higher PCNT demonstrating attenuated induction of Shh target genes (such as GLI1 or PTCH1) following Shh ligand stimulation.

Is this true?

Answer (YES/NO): NO